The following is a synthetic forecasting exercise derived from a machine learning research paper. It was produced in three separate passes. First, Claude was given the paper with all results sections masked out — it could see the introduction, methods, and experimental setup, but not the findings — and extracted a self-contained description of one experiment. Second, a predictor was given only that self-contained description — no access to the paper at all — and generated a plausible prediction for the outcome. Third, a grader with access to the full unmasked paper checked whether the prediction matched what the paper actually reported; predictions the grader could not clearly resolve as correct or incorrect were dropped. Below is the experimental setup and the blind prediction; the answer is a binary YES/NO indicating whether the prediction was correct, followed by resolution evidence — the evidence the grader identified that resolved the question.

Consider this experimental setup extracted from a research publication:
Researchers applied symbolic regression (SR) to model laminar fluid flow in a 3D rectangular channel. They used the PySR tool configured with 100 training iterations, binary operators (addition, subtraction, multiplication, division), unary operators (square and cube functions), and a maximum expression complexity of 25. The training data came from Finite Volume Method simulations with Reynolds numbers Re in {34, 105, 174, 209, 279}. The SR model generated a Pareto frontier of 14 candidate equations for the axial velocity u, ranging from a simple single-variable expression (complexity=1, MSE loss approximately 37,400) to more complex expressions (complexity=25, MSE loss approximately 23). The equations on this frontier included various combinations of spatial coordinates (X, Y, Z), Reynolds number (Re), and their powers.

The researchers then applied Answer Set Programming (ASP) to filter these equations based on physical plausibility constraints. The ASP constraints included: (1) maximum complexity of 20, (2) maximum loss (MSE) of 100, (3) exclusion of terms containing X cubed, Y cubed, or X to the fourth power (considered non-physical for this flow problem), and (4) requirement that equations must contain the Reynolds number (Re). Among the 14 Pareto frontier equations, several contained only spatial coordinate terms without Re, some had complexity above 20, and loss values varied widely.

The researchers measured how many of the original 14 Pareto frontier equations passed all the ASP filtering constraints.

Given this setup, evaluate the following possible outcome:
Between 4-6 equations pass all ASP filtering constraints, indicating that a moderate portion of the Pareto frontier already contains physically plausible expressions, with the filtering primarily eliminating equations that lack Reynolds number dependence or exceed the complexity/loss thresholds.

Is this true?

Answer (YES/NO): NO